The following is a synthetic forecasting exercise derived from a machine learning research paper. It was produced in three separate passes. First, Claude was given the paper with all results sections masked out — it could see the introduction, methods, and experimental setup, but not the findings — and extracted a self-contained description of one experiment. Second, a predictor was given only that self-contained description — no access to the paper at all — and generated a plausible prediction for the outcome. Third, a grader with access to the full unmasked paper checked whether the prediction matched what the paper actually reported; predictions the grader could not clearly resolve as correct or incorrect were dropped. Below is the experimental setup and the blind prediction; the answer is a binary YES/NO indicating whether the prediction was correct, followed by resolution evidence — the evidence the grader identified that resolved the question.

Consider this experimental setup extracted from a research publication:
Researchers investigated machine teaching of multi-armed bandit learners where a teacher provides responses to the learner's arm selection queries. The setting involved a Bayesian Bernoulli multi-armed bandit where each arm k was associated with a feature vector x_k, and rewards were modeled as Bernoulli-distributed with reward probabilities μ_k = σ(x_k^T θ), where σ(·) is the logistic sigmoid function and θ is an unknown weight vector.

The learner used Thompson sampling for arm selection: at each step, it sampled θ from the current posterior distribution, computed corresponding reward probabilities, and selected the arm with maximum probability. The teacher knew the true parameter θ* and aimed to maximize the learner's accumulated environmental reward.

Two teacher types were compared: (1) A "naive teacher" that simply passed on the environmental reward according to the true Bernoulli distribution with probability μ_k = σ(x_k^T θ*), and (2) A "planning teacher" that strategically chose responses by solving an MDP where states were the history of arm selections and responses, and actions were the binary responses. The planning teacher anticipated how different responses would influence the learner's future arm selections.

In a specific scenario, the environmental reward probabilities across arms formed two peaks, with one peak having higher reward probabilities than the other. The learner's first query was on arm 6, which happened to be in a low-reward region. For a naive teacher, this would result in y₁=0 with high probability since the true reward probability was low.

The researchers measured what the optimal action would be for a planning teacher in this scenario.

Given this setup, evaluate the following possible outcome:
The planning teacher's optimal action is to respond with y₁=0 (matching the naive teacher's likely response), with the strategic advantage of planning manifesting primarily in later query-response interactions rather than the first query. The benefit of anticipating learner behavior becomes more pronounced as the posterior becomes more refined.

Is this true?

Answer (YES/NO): NO